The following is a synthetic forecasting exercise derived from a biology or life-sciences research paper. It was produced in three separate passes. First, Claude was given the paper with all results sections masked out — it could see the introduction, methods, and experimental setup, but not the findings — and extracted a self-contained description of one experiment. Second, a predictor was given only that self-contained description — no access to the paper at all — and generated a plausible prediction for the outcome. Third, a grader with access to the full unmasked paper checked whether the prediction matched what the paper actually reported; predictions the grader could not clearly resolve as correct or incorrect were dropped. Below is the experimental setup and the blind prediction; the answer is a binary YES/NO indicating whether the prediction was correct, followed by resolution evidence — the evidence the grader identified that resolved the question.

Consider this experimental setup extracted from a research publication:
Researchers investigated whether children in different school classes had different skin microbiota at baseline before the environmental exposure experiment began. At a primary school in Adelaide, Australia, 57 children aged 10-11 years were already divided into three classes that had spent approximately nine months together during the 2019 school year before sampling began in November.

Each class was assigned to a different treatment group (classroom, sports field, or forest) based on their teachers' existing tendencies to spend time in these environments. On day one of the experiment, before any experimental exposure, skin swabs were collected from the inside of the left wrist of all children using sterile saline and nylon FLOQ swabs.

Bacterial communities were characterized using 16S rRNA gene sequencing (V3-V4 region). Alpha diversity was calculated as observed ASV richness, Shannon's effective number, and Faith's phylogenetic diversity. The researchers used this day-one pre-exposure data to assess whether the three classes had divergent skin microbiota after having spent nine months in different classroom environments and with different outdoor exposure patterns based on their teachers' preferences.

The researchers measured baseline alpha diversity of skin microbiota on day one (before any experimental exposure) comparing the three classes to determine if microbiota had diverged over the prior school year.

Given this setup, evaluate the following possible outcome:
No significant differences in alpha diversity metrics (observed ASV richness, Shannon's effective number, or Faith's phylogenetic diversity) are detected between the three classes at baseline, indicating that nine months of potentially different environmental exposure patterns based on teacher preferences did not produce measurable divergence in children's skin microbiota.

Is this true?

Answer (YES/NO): YES